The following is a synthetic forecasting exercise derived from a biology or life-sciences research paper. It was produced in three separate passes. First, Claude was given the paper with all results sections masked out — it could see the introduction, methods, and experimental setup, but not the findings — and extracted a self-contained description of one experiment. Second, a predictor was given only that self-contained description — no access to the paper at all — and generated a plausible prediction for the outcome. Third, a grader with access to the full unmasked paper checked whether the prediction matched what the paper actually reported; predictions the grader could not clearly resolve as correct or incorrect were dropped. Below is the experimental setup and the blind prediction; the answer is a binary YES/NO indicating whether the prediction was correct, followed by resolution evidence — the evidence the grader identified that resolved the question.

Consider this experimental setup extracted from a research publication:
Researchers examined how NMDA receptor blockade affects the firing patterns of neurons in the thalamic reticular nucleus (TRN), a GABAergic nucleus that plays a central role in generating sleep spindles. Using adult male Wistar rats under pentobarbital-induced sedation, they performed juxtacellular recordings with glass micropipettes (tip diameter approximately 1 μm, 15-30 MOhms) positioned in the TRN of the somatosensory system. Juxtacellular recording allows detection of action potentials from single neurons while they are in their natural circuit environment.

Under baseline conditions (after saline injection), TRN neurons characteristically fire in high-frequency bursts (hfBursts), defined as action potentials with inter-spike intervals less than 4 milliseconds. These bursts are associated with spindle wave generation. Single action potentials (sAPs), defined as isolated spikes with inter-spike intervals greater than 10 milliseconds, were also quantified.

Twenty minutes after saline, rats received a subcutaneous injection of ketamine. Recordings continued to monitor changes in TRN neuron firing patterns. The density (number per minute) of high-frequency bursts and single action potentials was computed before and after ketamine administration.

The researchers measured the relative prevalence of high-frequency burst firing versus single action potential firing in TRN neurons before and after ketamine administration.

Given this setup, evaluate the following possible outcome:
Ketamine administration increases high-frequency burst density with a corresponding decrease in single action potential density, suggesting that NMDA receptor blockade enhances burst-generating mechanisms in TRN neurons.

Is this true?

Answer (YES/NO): NO